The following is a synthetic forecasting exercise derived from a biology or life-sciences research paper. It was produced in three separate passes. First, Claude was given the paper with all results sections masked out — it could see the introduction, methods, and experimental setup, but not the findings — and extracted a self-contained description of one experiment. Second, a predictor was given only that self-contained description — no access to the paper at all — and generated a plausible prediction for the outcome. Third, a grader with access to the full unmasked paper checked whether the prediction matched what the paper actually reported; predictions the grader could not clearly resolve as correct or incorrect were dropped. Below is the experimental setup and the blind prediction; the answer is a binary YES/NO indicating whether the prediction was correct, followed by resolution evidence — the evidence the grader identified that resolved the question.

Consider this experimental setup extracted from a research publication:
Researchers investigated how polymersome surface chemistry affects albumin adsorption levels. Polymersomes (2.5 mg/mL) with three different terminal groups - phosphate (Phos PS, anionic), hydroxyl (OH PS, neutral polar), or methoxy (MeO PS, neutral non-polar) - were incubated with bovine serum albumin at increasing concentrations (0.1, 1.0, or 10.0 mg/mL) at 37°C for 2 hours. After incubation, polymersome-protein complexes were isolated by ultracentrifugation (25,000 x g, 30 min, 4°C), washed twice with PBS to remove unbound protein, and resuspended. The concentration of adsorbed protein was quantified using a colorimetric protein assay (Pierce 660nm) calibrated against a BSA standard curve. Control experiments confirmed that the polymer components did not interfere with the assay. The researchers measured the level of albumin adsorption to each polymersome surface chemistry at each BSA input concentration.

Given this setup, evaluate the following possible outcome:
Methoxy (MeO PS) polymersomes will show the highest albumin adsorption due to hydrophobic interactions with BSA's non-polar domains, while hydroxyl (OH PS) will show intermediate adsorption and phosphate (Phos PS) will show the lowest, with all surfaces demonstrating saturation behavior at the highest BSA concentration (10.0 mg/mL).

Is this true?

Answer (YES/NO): NO